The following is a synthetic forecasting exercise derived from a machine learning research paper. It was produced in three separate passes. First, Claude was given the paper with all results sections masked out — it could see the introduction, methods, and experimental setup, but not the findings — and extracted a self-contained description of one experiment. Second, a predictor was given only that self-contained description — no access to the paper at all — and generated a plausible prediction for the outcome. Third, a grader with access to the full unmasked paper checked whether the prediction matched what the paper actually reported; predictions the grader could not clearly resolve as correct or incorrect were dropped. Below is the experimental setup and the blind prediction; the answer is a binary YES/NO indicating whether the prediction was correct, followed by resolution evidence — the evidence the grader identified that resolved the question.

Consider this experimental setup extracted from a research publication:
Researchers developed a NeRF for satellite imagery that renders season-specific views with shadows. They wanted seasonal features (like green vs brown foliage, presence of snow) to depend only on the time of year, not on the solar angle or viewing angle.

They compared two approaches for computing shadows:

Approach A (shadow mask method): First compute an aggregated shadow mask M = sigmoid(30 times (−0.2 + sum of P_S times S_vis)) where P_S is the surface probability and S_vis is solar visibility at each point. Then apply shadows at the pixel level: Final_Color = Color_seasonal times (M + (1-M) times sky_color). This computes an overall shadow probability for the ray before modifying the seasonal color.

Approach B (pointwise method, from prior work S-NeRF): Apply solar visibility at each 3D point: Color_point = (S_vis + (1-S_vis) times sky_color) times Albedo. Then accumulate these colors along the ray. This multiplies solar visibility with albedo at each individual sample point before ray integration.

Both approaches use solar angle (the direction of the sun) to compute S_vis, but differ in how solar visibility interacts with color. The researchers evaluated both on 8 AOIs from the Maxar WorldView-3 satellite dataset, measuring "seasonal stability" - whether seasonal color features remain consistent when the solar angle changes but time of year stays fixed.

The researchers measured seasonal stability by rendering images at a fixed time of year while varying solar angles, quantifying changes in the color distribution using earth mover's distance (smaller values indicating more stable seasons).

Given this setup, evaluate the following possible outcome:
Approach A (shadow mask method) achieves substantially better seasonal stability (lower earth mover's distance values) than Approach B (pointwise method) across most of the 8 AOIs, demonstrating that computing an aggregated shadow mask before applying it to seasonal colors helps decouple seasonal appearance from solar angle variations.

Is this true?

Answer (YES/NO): YES